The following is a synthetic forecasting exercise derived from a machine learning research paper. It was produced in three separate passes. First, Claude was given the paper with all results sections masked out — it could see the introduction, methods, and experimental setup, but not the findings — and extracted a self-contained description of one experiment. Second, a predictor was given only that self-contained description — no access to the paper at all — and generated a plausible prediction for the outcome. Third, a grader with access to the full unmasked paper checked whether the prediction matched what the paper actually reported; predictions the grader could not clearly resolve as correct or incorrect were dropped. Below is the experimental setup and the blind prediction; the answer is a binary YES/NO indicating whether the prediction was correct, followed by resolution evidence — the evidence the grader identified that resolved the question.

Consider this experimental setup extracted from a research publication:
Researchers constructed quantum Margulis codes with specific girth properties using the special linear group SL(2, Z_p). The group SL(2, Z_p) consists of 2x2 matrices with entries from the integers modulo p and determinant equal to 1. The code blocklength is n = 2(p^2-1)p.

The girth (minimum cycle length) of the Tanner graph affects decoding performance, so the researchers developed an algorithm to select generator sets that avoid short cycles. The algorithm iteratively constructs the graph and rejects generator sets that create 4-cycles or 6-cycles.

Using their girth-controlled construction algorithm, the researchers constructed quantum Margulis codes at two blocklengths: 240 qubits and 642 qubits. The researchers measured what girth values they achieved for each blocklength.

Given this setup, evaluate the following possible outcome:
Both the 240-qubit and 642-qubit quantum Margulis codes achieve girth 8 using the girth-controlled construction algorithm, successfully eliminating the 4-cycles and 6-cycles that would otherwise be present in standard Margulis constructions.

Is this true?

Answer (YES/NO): NO